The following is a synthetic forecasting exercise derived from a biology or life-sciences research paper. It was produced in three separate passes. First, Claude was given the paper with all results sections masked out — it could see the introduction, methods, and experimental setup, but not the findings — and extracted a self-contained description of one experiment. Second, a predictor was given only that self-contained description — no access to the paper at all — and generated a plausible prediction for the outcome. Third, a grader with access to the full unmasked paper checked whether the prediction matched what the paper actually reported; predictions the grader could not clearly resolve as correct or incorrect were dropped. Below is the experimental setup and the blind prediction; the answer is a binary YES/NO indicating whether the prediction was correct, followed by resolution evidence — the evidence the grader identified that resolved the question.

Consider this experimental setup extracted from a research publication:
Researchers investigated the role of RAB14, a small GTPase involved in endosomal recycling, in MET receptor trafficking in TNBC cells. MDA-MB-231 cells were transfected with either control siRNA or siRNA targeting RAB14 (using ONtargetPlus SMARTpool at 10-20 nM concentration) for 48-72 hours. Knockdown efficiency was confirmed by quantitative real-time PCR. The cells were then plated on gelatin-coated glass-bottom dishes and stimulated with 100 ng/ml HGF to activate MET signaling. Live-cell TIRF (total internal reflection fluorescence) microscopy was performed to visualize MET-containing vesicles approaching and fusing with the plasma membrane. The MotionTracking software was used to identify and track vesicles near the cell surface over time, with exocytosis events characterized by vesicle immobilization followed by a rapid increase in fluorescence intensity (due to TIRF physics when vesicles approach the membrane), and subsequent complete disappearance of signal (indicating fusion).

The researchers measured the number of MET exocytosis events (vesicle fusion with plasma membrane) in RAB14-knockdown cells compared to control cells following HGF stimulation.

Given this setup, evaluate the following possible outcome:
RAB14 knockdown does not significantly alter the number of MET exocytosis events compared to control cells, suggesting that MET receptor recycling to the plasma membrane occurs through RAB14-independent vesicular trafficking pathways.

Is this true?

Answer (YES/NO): NO